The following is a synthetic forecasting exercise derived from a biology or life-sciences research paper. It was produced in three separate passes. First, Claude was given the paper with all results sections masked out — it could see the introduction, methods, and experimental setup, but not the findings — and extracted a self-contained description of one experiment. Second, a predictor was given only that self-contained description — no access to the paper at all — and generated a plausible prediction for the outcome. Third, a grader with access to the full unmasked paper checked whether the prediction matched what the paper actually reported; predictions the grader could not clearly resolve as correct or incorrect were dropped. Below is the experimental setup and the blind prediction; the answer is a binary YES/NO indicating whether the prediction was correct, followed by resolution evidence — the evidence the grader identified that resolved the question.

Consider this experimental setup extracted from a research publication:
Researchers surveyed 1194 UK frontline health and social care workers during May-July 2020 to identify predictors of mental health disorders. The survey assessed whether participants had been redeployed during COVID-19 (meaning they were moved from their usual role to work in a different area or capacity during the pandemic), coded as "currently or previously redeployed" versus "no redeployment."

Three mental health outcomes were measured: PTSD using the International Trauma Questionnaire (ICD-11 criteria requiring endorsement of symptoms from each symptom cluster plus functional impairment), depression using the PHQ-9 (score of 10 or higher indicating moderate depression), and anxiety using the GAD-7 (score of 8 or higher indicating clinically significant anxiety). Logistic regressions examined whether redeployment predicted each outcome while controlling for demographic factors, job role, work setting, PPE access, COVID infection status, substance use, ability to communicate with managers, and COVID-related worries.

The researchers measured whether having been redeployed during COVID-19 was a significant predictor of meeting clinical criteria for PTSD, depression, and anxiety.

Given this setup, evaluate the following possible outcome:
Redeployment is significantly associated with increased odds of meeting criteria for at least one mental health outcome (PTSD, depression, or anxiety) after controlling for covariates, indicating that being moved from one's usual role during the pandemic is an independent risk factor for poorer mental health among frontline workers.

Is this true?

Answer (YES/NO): NO